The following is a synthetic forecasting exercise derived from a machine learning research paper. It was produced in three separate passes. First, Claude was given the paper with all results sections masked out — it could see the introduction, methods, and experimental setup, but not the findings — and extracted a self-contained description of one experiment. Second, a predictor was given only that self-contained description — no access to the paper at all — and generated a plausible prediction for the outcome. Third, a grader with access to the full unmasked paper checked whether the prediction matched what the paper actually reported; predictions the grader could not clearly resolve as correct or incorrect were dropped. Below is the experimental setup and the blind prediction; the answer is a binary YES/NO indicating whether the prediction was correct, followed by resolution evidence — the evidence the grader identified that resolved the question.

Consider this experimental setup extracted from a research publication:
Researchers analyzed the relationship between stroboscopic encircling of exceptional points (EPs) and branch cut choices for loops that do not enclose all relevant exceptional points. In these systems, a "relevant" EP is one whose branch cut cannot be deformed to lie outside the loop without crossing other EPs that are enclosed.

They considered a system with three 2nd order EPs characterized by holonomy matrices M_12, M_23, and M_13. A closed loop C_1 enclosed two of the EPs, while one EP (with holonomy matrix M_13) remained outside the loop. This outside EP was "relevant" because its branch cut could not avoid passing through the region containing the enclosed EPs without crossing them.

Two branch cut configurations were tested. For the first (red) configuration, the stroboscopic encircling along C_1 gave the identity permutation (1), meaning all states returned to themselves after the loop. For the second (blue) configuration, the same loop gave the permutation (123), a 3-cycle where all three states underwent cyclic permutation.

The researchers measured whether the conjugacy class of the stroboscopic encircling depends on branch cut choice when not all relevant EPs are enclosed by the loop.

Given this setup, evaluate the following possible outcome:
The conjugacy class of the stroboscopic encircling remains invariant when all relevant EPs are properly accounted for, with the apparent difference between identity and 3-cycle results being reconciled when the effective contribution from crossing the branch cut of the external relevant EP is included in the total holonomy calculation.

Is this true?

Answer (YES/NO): NO